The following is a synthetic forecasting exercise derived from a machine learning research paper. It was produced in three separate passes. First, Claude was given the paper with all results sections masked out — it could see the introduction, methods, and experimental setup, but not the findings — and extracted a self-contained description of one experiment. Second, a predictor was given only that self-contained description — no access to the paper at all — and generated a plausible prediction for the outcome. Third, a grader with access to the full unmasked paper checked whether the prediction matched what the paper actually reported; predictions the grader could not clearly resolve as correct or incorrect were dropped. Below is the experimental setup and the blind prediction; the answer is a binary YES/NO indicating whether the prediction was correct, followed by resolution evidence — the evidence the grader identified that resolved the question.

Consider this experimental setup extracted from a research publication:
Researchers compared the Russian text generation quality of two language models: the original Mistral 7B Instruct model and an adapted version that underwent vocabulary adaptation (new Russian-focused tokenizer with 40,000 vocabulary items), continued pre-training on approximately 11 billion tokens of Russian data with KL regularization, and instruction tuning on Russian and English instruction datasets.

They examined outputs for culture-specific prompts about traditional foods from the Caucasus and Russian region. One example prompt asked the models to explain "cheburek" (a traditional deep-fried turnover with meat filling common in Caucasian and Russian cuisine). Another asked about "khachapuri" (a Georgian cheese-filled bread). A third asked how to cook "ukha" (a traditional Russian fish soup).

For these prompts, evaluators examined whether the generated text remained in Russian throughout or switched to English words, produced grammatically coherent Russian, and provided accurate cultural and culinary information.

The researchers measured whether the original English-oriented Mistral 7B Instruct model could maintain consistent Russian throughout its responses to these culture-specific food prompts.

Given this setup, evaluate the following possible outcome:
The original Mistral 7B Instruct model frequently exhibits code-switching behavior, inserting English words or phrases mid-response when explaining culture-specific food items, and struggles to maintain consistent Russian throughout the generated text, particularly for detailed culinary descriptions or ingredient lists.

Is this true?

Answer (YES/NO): YES